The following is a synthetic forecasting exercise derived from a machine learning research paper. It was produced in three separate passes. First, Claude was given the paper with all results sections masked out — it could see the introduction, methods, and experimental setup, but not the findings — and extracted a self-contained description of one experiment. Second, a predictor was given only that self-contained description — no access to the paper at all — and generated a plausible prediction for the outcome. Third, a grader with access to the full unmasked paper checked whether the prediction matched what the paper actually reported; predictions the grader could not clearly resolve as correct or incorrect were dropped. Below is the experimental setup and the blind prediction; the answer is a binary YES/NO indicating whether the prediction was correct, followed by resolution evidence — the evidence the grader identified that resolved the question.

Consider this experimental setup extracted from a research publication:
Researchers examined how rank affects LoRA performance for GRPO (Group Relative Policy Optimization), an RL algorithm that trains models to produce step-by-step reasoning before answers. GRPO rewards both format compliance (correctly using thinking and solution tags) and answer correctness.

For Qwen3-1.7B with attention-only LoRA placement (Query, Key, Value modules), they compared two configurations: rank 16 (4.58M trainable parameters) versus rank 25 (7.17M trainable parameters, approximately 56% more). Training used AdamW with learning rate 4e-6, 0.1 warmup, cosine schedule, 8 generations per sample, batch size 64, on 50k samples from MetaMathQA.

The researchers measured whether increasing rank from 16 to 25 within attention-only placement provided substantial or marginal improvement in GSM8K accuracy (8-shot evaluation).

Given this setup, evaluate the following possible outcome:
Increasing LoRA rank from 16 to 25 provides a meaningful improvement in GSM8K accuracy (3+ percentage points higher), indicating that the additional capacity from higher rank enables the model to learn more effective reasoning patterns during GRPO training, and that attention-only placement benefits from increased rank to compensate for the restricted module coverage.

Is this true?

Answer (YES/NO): NO